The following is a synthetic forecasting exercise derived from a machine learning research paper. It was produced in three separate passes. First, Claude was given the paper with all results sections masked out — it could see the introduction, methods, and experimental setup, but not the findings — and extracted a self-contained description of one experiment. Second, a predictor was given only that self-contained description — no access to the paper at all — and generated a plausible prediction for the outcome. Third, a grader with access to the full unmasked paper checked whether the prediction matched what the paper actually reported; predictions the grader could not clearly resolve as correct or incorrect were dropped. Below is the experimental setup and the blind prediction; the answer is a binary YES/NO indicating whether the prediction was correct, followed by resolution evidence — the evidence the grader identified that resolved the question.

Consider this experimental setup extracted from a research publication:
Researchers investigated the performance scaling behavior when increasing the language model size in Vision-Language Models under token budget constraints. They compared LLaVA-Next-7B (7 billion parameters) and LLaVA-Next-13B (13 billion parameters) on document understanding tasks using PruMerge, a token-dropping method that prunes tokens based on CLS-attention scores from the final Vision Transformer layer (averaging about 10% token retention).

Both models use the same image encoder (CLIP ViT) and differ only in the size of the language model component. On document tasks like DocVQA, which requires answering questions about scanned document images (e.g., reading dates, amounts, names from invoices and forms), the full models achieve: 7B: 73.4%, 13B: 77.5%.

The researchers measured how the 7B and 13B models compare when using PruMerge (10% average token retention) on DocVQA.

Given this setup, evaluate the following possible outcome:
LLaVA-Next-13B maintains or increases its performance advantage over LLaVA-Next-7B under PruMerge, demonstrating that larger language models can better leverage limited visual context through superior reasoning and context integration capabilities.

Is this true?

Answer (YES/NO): YES